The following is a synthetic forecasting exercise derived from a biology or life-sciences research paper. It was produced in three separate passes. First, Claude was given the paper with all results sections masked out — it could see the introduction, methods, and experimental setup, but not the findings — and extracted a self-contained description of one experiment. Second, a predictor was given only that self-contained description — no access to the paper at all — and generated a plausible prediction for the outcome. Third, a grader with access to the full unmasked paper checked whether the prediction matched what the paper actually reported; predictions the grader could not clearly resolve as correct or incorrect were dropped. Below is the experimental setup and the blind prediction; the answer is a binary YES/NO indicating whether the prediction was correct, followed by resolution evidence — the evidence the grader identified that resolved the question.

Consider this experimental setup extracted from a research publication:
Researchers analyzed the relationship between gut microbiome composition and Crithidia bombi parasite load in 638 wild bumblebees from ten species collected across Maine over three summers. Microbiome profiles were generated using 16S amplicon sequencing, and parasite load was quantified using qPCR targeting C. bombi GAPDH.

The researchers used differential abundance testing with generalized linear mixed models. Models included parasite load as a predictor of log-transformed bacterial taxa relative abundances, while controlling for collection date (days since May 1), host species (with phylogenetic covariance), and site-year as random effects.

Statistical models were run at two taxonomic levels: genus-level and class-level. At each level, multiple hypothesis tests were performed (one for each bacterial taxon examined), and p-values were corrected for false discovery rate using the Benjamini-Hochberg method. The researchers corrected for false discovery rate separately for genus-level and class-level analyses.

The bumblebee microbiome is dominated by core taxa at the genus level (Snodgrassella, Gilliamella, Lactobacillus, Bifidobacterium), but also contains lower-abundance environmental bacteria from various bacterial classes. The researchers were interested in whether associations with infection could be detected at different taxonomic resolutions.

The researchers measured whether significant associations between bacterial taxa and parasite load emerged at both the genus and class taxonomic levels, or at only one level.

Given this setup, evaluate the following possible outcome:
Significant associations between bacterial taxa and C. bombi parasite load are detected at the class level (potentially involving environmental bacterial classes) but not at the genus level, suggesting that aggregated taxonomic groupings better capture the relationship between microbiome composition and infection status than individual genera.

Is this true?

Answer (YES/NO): NO